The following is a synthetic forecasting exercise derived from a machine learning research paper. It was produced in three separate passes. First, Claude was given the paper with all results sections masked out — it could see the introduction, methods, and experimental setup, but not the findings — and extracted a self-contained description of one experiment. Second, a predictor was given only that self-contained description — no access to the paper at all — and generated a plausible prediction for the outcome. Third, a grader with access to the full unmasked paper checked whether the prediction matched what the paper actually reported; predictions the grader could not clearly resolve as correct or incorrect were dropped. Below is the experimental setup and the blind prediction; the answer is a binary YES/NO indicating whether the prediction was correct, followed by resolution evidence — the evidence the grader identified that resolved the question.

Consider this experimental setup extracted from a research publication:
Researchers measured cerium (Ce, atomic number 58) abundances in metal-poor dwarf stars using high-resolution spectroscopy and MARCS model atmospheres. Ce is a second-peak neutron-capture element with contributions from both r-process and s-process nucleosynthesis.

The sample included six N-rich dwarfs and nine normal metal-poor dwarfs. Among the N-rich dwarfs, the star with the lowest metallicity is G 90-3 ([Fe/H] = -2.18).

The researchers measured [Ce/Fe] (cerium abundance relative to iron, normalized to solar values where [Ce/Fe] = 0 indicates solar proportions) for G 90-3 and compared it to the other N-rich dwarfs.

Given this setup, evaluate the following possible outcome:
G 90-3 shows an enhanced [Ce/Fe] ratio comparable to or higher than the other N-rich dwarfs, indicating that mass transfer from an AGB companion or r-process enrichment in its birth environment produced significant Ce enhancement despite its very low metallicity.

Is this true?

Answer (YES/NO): NO